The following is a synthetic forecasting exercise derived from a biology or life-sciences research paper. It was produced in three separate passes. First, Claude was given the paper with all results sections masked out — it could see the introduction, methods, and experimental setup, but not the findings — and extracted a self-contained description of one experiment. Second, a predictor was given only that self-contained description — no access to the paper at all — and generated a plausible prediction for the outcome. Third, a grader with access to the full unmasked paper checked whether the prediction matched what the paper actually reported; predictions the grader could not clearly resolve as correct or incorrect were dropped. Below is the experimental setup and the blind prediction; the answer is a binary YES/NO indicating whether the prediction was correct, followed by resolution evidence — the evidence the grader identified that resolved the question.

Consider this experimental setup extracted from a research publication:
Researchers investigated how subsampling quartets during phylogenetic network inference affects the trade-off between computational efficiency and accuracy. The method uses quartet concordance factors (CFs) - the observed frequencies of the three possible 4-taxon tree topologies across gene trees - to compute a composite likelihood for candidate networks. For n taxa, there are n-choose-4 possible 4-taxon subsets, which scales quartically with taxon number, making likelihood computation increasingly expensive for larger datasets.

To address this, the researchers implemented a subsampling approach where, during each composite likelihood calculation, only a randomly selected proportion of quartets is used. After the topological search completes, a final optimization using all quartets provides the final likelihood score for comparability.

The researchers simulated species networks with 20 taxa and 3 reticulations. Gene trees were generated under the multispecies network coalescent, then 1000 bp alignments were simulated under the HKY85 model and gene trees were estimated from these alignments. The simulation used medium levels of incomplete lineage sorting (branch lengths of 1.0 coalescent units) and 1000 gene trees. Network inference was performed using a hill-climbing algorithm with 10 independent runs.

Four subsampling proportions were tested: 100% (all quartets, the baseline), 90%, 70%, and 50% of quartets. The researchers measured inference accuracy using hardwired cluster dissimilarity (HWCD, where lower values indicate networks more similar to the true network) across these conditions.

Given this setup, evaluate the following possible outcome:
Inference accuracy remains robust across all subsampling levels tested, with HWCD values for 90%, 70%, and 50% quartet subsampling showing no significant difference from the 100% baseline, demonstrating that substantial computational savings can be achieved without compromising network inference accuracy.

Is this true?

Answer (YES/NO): YES